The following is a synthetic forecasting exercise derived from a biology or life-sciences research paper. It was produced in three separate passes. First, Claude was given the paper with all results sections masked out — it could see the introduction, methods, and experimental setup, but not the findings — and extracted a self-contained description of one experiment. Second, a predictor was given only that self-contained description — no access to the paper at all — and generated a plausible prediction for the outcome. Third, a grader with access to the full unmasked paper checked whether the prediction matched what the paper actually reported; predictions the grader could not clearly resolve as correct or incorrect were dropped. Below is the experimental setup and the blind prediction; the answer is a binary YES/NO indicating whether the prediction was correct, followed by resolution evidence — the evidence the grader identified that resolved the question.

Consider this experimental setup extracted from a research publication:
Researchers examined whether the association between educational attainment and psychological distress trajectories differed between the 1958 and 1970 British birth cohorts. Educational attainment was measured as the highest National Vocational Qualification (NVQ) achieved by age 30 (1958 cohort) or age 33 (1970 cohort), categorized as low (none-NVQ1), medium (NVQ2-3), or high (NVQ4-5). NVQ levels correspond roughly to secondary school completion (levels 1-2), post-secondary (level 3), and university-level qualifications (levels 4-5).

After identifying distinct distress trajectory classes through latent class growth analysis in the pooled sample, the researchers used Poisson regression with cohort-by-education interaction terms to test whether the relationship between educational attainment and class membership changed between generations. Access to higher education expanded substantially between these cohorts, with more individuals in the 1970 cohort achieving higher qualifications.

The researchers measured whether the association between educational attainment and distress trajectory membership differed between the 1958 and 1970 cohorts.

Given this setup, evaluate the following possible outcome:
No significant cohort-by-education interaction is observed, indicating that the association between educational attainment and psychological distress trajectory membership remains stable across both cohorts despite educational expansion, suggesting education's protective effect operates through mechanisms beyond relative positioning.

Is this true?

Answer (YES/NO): NO